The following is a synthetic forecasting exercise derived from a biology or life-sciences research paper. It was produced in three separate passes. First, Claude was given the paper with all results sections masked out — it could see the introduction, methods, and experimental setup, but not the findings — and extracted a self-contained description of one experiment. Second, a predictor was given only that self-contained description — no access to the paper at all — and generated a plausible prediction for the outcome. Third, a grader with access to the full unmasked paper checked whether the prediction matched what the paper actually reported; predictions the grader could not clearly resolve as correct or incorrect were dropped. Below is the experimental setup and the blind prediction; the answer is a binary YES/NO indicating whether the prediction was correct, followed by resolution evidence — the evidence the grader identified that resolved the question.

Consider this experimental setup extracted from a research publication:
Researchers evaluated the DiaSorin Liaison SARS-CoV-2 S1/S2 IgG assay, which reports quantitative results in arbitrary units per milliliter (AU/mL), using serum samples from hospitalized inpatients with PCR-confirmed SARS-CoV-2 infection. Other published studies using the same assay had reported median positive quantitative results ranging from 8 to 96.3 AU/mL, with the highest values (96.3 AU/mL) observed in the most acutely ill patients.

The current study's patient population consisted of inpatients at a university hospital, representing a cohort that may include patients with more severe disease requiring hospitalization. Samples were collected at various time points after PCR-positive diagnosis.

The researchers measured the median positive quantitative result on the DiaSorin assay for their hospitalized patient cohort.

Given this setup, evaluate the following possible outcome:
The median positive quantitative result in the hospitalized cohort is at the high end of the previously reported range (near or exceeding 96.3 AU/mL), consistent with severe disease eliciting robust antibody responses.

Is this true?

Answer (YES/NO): YES